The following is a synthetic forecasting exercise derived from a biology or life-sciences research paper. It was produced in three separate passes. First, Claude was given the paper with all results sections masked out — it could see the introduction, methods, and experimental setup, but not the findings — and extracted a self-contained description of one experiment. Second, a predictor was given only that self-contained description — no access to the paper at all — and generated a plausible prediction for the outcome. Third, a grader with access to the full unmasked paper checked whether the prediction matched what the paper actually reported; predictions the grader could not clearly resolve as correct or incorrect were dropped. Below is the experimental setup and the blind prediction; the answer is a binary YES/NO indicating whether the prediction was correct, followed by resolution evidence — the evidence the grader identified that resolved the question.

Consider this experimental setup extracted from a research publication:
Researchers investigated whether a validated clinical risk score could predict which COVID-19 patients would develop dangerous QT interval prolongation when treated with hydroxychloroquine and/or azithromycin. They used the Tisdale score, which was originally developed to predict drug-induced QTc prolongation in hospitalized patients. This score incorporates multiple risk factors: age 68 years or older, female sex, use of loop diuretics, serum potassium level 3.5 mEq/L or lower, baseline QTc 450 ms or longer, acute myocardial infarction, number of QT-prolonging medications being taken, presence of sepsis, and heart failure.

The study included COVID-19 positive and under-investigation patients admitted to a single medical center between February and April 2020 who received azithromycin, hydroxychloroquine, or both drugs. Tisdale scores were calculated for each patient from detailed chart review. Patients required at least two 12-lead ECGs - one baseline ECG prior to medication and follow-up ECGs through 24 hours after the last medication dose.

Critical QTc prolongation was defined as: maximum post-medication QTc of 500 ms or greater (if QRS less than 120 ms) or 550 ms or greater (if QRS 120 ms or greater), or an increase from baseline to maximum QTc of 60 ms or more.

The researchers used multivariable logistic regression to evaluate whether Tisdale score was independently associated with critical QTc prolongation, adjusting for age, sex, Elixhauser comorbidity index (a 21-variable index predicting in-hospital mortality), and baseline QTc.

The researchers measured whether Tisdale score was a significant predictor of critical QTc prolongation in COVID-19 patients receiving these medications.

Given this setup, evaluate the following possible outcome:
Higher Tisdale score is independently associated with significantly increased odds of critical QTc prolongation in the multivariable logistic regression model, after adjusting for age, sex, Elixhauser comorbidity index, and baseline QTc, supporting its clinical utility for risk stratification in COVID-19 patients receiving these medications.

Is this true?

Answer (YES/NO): NO